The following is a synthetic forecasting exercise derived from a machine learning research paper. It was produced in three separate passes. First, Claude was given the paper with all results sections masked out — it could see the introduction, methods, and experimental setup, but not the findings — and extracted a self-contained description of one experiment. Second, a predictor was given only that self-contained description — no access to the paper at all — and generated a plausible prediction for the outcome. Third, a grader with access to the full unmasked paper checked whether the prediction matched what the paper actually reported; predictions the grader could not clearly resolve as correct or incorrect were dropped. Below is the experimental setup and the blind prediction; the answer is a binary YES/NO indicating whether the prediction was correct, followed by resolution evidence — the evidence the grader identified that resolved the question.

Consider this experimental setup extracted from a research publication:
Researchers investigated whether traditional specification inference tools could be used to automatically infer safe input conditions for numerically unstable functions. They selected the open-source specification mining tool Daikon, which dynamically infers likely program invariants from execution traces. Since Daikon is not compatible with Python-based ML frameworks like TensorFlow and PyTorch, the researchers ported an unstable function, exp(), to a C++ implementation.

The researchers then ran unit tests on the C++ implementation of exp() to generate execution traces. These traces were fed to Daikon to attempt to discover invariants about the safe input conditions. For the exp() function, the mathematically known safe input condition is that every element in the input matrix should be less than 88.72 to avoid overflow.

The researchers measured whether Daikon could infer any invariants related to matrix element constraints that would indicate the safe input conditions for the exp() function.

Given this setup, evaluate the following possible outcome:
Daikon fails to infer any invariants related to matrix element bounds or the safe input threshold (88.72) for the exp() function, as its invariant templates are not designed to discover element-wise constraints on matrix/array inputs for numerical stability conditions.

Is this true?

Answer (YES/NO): YES